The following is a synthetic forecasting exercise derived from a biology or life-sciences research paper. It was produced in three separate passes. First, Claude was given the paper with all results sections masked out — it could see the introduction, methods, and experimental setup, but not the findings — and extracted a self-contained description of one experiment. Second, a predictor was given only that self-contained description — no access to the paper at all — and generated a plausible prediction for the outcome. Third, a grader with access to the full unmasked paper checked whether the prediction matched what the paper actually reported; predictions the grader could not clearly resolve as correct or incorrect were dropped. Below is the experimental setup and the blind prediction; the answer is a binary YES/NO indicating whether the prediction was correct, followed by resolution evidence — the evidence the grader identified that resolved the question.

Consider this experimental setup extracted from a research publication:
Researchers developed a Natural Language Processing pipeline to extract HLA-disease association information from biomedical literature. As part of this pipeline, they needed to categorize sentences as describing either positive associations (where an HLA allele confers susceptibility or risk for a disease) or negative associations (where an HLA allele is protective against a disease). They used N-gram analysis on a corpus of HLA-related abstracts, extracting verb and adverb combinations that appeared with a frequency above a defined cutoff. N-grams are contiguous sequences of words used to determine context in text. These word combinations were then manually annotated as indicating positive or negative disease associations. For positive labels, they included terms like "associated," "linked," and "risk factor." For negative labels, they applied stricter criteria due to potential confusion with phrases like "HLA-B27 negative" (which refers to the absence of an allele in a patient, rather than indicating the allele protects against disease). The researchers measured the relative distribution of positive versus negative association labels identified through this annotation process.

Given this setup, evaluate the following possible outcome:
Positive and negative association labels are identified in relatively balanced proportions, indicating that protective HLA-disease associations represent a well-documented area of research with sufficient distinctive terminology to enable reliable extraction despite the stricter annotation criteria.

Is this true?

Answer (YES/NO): NO